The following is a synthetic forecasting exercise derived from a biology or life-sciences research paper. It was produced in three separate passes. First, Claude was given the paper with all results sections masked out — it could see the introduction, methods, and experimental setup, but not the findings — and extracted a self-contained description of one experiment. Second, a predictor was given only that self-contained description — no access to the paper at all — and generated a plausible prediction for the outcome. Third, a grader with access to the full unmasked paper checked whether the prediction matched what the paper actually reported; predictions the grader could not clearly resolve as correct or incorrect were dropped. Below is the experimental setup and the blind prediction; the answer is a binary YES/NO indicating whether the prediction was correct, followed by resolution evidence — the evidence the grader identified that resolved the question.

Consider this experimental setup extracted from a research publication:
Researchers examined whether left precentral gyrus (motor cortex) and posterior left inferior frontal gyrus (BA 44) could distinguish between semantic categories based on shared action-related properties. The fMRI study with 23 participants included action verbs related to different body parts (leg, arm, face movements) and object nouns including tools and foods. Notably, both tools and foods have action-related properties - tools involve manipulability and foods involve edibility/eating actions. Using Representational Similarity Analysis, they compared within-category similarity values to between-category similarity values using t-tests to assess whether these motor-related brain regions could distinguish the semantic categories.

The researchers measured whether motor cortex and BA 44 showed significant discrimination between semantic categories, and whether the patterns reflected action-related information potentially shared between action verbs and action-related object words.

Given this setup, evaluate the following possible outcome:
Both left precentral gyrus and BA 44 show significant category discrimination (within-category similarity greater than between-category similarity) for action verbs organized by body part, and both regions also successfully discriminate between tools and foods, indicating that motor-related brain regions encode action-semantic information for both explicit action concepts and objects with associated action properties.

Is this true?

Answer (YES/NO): NO